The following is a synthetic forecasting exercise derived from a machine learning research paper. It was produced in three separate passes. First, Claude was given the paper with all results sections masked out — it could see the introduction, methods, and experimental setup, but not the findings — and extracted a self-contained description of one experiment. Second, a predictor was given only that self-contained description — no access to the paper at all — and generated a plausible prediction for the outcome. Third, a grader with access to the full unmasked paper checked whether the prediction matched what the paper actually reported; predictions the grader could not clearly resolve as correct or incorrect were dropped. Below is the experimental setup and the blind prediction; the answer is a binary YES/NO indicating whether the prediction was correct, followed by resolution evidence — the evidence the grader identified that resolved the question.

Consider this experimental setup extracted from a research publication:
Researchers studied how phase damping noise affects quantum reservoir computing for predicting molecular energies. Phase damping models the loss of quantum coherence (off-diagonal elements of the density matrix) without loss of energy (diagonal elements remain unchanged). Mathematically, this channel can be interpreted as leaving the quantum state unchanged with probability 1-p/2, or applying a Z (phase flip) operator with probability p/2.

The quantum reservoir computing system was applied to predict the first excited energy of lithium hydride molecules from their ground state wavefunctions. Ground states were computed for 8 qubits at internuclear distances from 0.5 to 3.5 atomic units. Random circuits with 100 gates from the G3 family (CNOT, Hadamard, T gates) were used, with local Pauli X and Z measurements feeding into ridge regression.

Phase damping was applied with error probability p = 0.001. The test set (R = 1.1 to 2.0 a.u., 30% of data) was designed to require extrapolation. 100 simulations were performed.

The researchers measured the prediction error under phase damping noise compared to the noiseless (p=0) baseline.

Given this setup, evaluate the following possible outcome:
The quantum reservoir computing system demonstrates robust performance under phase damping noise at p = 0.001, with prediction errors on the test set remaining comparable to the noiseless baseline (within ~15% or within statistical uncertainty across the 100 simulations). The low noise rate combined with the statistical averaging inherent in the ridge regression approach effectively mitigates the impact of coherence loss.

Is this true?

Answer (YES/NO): NO